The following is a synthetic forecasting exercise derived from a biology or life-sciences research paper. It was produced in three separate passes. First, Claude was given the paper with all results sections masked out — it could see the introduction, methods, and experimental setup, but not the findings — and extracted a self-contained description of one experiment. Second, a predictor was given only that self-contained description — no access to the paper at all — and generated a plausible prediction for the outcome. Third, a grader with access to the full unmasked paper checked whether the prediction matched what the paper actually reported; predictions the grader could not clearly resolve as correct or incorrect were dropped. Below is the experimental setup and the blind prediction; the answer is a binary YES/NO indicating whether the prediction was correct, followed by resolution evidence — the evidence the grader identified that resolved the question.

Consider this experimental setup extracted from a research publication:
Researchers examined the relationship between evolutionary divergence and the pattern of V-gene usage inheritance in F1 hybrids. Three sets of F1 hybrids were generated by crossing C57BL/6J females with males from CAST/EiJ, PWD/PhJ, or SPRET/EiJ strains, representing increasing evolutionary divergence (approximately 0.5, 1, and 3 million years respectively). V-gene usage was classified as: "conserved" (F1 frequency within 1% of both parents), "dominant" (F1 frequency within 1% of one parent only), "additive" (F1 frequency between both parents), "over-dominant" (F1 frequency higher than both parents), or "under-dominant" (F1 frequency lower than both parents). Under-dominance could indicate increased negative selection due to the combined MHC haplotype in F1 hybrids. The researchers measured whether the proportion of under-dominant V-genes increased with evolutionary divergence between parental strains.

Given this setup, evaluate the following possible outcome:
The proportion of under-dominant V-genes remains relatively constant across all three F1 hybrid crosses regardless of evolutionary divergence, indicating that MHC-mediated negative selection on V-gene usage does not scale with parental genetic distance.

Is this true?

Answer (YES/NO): NO